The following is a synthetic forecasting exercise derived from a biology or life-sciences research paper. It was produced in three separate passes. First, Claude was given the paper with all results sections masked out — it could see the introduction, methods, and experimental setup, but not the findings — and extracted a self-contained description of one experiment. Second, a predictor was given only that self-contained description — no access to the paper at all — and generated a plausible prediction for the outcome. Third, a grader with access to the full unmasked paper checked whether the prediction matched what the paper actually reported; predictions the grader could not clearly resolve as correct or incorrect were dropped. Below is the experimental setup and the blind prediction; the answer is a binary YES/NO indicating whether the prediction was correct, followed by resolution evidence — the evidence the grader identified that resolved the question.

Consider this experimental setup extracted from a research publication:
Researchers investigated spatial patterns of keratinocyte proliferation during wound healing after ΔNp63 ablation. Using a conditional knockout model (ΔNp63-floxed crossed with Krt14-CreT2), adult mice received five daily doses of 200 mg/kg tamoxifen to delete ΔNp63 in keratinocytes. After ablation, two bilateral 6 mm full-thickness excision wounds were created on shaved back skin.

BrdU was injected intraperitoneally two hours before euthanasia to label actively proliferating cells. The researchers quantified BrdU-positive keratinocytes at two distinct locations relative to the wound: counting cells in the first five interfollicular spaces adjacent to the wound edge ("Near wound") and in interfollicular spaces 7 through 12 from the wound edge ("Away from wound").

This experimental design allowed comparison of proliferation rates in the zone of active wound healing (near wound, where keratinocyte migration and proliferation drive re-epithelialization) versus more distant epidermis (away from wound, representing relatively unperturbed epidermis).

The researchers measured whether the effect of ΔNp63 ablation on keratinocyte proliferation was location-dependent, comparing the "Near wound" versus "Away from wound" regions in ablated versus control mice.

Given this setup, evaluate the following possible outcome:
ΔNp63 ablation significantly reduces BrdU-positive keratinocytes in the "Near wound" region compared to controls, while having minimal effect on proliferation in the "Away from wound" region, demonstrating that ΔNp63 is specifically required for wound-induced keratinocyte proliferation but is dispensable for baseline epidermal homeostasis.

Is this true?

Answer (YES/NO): NO